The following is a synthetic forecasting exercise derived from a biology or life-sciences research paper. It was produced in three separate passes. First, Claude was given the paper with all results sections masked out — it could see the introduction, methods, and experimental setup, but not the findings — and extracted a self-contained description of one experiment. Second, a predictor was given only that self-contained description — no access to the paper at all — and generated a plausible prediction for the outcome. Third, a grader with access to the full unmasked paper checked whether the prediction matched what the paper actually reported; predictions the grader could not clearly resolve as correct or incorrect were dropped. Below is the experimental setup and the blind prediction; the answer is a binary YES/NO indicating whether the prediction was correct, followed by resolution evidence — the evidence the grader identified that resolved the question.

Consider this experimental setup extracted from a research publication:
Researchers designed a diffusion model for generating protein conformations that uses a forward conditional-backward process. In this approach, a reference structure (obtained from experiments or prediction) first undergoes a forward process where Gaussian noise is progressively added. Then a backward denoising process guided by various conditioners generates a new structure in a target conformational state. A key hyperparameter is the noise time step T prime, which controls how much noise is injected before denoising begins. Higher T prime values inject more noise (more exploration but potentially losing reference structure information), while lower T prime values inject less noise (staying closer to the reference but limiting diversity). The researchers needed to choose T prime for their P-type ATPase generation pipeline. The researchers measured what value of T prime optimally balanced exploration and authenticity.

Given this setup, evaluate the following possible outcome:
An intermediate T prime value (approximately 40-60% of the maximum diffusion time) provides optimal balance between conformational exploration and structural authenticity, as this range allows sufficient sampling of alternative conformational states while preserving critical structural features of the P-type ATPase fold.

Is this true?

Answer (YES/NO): NO